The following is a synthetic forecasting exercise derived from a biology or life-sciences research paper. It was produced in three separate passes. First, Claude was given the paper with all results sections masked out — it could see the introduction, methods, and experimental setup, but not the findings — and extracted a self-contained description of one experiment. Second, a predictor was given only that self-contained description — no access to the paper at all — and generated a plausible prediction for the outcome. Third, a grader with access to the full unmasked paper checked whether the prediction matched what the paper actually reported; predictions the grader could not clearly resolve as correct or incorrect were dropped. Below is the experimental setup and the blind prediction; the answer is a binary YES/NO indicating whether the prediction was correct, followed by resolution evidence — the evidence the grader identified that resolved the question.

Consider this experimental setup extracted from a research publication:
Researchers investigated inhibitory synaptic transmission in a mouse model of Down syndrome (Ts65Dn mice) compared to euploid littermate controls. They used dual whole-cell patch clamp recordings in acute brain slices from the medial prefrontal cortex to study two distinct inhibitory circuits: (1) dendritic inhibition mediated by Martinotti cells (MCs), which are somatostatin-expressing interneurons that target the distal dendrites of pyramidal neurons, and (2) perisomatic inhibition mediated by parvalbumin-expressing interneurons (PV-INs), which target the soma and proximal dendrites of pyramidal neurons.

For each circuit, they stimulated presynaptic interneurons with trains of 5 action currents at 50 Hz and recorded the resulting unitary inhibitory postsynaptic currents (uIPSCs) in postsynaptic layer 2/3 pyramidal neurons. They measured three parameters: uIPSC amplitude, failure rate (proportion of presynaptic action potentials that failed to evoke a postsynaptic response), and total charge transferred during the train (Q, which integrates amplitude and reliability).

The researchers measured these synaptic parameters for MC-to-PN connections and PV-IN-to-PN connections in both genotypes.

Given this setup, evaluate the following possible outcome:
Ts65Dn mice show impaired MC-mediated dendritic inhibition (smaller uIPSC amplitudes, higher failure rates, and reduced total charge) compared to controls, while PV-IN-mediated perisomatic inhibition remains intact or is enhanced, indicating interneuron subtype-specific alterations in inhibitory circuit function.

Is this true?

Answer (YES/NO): NO